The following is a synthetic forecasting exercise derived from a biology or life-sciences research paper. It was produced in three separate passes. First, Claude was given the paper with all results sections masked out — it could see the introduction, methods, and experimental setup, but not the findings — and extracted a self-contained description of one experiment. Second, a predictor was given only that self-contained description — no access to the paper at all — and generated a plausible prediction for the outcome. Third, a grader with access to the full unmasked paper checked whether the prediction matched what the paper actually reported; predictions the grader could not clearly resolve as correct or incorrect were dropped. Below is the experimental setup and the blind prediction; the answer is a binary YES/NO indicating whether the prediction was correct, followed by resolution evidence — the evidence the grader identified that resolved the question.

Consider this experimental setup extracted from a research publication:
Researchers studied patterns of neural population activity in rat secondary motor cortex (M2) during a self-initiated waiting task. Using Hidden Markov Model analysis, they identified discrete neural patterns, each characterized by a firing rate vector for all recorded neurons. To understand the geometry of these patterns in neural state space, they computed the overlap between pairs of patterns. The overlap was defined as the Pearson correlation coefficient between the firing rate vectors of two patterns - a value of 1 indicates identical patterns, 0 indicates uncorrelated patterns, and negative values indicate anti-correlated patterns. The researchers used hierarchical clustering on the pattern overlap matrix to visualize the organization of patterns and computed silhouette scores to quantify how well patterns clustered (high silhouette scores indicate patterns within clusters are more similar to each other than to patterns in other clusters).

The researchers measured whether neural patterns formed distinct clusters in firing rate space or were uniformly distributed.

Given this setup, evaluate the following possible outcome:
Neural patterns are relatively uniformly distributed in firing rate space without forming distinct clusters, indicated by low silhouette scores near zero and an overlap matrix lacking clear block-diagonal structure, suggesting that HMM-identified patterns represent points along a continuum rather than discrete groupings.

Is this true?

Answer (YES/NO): NO